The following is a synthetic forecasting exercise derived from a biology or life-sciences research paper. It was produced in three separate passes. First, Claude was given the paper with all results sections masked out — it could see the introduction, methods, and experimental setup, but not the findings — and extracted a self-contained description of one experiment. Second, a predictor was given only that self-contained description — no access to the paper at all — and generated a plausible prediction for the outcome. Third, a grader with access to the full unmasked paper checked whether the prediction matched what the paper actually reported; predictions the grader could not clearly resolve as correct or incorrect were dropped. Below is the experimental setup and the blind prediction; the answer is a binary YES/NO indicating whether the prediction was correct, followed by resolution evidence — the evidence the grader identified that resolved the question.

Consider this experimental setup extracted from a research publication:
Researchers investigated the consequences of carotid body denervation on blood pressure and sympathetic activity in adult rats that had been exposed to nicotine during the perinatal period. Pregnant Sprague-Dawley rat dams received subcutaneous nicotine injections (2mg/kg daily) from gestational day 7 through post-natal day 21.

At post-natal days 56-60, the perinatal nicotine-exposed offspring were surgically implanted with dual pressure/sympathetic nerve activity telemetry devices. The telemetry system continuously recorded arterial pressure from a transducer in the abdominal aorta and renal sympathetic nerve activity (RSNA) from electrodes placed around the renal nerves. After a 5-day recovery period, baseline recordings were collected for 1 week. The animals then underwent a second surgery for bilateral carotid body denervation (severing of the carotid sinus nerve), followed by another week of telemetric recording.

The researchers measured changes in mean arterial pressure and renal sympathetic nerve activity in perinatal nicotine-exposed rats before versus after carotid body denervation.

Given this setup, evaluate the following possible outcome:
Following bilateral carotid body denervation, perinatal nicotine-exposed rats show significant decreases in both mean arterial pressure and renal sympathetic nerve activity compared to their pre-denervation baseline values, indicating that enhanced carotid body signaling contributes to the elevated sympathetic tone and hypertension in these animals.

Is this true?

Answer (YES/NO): YES